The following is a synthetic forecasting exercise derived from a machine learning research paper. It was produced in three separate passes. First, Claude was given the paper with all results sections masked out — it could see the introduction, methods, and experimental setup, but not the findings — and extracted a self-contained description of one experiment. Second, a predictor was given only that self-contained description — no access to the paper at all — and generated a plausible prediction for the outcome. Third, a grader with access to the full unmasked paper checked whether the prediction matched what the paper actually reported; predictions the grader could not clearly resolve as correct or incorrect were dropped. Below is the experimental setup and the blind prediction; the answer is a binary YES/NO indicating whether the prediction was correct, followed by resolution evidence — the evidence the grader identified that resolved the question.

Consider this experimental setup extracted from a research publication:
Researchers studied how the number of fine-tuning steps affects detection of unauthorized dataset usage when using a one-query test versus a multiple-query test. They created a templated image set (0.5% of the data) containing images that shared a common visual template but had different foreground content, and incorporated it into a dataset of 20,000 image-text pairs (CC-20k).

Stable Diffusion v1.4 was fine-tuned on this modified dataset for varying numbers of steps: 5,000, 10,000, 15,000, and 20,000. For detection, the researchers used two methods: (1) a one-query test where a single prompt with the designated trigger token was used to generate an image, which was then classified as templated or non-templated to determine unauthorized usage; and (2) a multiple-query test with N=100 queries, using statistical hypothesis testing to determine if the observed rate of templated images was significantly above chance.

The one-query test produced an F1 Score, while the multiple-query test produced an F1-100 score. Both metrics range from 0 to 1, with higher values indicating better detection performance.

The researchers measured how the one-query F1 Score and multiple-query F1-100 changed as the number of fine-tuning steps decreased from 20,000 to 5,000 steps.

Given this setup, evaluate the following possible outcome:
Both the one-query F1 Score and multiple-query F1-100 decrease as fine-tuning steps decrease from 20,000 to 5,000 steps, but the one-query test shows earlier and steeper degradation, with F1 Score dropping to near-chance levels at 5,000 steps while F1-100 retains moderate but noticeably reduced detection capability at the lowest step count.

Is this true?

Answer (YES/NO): NO